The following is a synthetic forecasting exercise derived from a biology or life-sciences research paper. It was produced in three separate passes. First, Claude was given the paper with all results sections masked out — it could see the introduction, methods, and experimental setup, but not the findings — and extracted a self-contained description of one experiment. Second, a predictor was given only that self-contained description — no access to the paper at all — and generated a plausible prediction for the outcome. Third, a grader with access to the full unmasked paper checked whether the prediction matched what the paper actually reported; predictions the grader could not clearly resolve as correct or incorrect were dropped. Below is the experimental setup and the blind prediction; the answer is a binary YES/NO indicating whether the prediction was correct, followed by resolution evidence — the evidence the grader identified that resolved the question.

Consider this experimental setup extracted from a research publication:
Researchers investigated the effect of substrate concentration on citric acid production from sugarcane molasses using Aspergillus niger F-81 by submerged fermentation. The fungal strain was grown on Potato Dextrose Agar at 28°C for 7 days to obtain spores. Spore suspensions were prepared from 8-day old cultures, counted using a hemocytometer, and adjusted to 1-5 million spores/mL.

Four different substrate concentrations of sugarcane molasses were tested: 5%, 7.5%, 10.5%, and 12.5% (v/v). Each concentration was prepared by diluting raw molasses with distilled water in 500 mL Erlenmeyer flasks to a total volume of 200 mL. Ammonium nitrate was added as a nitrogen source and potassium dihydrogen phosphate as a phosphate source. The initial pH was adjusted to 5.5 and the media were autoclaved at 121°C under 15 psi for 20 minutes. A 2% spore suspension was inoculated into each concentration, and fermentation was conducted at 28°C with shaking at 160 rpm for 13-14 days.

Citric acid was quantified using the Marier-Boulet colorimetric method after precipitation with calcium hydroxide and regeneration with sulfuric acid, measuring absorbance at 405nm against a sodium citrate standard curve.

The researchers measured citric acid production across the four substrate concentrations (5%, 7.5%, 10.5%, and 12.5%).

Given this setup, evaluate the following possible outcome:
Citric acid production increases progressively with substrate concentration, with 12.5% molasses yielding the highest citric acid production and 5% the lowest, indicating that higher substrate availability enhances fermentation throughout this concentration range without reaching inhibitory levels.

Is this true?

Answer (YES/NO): NO